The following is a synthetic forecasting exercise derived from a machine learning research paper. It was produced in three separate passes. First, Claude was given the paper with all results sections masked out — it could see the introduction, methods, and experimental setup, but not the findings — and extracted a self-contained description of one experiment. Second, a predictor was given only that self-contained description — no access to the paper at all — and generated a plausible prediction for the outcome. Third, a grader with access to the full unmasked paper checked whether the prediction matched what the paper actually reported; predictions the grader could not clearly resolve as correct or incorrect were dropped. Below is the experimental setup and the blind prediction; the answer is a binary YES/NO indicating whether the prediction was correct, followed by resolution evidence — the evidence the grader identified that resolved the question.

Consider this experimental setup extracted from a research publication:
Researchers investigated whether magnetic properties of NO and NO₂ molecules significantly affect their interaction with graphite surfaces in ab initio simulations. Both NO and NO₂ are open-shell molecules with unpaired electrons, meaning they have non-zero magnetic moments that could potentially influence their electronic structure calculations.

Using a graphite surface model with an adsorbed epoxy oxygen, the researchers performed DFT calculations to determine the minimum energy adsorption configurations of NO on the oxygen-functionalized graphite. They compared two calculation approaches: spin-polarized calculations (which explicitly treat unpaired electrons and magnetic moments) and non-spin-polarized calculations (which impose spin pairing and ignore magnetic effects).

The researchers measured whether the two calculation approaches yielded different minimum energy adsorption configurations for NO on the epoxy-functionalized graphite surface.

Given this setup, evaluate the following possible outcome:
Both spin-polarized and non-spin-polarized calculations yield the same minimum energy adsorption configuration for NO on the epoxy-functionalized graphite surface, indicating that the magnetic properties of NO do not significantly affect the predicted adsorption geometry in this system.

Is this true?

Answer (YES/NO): YES